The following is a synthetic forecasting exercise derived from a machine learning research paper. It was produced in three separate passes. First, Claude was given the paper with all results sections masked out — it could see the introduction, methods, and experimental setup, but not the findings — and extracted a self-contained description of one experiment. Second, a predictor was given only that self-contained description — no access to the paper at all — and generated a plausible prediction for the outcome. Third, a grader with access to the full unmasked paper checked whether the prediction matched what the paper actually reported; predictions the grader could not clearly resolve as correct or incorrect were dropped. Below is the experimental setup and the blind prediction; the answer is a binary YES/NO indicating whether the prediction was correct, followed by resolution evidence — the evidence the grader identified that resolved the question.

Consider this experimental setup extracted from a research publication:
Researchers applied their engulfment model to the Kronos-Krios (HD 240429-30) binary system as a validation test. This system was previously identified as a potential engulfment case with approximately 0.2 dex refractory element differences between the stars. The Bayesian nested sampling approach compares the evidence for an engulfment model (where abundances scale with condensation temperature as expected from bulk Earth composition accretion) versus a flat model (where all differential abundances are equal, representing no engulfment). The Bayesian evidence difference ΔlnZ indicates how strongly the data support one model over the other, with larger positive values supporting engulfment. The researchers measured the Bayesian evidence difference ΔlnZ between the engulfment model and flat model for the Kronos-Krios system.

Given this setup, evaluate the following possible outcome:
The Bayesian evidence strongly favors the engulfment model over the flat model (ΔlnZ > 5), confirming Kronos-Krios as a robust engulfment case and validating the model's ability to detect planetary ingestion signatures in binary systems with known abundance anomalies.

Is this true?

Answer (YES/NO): YES